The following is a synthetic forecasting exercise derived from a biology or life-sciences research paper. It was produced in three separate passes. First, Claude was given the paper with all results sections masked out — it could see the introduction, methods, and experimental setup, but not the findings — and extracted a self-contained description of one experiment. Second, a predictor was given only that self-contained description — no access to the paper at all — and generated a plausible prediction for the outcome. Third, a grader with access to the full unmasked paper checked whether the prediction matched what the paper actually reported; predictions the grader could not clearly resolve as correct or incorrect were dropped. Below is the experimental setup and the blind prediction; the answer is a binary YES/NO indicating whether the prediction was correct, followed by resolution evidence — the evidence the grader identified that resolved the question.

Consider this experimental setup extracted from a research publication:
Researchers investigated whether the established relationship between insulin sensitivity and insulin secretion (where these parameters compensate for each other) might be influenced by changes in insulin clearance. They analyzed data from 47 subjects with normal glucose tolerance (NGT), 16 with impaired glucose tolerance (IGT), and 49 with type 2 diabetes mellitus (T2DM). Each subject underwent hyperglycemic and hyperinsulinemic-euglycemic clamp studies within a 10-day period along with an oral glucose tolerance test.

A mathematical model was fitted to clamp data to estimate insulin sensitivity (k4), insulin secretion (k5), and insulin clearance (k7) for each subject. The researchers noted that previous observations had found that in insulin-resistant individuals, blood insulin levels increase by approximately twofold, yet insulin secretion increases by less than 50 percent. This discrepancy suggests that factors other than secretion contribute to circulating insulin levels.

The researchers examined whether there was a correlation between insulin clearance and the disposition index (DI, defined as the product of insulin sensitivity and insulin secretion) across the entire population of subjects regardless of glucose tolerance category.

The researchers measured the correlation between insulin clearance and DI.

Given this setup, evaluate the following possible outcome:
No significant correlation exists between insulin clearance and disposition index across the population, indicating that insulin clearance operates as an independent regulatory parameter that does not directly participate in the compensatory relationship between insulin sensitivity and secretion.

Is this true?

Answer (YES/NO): NO